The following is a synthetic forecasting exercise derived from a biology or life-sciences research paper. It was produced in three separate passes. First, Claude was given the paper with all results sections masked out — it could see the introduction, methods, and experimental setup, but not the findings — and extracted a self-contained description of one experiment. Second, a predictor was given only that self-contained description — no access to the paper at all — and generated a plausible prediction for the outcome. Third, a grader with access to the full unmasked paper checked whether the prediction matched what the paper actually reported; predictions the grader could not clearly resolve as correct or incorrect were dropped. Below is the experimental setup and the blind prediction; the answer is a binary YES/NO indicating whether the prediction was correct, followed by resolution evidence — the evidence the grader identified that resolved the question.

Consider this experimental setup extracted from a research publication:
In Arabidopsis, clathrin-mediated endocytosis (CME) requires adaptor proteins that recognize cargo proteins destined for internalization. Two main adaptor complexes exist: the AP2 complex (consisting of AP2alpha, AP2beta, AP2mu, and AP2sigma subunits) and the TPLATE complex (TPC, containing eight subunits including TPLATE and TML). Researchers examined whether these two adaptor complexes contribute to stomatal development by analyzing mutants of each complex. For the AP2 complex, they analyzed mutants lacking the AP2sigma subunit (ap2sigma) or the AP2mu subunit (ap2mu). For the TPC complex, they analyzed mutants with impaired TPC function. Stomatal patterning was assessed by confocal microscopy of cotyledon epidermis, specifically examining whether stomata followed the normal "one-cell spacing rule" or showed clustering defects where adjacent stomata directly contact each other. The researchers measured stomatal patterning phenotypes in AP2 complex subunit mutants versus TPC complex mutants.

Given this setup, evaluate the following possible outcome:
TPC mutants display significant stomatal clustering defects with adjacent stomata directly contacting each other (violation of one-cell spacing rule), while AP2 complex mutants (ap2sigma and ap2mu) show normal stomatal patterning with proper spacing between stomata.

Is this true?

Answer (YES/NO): NO